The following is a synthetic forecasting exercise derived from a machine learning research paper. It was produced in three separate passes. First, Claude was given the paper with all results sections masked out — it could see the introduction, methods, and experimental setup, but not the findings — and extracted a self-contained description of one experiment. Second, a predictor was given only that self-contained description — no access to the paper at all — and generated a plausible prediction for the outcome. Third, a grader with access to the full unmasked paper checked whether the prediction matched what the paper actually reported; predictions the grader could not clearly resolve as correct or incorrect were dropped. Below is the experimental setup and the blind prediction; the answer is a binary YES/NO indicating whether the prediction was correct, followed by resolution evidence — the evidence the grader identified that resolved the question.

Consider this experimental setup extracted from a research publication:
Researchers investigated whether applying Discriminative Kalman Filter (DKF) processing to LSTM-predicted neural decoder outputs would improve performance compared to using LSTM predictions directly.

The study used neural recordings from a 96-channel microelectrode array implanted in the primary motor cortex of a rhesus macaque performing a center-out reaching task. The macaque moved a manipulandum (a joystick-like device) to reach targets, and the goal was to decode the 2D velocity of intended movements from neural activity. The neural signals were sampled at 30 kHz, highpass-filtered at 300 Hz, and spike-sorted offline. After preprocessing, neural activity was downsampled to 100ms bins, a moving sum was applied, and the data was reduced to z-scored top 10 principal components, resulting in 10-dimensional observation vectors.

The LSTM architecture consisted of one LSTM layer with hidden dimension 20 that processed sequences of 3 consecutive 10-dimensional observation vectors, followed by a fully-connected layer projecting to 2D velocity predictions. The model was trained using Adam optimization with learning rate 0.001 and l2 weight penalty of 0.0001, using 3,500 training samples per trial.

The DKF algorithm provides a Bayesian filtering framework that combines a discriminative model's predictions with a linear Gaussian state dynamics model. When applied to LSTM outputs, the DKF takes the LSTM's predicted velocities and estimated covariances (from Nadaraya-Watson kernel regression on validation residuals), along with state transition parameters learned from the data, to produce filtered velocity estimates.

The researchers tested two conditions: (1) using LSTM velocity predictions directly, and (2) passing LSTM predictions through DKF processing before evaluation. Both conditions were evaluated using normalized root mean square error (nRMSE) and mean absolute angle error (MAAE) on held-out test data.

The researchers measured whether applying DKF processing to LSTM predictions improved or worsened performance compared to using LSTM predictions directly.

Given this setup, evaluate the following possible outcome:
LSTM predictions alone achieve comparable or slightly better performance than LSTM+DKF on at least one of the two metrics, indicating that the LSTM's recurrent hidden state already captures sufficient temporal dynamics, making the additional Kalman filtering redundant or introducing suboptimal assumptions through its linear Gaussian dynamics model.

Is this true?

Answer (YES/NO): YES